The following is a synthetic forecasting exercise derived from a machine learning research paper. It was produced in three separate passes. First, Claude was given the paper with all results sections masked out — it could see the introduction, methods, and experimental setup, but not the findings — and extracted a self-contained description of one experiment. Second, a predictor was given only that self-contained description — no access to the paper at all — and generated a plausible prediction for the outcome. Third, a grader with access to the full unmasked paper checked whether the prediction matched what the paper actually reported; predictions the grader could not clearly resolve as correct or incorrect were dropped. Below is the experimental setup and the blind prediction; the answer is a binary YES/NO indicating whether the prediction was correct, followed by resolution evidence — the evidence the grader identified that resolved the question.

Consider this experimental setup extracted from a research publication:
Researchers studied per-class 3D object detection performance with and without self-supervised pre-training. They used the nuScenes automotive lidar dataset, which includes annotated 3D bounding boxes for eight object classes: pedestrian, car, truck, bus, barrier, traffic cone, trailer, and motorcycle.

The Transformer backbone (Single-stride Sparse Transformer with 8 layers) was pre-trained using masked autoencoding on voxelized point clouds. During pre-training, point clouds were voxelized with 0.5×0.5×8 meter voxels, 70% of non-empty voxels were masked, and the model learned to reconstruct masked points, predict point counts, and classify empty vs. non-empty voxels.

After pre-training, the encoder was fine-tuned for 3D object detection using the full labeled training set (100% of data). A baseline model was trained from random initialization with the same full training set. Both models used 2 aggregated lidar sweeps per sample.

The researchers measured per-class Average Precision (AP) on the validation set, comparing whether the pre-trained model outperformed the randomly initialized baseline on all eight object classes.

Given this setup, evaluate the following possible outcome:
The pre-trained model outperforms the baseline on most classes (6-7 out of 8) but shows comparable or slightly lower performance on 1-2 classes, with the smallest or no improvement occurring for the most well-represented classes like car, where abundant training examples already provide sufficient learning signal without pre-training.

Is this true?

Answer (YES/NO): NO